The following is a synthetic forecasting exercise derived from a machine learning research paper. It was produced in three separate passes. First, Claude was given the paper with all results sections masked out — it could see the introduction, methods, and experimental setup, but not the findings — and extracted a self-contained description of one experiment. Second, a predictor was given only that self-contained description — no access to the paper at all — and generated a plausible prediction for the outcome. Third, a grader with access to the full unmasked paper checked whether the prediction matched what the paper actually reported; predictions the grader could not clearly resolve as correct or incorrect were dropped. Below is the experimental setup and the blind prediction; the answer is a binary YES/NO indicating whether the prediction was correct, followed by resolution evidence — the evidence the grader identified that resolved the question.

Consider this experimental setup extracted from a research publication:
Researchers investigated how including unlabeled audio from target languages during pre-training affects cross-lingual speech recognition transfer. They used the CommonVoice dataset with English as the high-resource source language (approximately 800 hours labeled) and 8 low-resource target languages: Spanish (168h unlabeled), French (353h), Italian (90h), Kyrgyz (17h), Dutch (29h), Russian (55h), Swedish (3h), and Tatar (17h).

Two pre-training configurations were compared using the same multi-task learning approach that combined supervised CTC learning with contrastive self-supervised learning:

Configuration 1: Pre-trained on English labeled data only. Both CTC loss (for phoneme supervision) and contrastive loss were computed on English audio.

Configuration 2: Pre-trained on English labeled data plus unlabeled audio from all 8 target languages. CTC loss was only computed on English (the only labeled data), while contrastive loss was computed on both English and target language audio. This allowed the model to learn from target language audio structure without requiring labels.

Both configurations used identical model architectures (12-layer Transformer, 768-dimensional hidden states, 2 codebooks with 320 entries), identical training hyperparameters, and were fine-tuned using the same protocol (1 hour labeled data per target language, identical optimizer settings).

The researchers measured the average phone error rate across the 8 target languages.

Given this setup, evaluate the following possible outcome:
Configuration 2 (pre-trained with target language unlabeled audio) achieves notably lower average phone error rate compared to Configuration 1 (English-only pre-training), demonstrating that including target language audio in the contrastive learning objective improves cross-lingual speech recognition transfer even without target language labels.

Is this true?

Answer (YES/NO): YES